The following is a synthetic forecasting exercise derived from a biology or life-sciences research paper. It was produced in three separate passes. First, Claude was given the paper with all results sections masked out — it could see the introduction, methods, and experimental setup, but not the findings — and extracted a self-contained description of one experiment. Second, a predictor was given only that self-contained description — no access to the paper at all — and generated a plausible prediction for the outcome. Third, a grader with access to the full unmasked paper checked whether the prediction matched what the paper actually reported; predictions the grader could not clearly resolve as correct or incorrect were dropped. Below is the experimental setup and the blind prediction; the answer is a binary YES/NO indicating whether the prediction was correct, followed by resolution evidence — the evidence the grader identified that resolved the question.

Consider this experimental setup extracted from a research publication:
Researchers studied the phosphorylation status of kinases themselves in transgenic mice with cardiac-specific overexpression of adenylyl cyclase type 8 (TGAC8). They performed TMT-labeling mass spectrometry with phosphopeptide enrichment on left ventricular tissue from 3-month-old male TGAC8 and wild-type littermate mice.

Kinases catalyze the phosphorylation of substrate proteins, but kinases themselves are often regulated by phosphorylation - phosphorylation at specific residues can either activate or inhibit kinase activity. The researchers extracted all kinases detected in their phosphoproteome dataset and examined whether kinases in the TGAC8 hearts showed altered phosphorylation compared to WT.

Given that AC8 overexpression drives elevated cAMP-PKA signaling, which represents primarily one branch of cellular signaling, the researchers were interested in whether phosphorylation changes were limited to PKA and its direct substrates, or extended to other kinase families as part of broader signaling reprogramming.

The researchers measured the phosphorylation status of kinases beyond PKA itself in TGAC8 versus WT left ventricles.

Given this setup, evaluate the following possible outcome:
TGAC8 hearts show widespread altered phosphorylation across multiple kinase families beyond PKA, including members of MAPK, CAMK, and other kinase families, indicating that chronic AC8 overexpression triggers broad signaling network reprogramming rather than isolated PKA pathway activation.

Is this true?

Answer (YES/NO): YES